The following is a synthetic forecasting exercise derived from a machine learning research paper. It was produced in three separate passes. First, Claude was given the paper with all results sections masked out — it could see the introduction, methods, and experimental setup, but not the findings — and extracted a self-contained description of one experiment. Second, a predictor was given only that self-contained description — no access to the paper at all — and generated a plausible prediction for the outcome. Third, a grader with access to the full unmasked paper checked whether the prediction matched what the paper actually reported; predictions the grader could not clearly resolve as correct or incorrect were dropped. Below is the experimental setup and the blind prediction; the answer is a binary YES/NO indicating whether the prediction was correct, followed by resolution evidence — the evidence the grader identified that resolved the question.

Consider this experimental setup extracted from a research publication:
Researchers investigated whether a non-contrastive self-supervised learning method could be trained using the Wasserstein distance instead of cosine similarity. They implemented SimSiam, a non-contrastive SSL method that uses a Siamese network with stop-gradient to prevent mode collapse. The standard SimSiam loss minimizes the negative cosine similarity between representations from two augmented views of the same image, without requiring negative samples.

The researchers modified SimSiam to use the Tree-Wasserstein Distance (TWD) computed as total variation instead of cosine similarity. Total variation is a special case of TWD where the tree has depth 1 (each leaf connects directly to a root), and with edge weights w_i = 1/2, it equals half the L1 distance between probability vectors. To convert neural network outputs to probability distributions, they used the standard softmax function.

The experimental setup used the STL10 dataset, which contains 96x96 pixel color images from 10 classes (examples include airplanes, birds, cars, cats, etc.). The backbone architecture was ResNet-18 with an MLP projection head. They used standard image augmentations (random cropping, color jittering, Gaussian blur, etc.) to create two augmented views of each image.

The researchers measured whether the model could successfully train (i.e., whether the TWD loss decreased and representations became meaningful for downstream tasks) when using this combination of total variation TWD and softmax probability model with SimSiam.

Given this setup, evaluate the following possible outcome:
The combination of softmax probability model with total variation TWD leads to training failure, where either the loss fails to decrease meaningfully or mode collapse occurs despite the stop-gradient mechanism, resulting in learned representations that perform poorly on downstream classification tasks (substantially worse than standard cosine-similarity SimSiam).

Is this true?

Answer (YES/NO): YES